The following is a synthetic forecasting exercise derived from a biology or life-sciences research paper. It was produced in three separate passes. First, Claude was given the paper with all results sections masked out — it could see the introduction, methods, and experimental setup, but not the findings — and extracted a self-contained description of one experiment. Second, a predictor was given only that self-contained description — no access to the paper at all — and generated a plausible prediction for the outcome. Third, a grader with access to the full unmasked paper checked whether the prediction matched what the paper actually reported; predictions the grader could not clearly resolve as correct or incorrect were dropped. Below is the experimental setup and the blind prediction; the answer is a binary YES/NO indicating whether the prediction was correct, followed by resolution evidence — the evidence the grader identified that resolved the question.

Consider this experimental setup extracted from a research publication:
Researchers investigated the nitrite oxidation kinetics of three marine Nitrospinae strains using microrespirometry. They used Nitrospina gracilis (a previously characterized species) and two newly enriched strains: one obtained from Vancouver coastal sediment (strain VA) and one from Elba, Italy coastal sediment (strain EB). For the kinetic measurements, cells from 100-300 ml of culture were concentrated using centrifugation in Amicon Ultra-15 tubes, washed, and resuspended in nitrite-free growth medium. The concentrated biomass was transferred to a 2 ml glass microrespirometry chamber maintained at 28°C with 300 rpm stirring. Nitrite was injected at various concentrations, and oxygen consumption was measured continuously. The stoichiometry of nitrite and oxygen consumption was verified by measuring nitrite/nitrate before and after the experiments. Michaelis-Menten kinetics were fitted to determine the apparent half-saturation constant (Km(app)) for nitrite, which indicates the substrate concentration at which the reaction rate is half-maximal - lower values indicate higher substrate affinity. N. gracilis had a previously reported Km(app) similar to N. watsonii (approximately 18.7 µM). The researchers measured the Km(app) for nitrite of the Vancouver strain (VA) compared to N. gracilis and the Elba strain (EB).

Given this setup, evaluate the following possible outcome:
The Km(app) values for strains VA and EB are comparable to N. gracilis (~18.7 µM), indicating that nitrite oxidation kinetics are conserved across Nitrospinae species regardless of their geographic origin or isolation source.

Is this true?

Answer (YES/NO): NO